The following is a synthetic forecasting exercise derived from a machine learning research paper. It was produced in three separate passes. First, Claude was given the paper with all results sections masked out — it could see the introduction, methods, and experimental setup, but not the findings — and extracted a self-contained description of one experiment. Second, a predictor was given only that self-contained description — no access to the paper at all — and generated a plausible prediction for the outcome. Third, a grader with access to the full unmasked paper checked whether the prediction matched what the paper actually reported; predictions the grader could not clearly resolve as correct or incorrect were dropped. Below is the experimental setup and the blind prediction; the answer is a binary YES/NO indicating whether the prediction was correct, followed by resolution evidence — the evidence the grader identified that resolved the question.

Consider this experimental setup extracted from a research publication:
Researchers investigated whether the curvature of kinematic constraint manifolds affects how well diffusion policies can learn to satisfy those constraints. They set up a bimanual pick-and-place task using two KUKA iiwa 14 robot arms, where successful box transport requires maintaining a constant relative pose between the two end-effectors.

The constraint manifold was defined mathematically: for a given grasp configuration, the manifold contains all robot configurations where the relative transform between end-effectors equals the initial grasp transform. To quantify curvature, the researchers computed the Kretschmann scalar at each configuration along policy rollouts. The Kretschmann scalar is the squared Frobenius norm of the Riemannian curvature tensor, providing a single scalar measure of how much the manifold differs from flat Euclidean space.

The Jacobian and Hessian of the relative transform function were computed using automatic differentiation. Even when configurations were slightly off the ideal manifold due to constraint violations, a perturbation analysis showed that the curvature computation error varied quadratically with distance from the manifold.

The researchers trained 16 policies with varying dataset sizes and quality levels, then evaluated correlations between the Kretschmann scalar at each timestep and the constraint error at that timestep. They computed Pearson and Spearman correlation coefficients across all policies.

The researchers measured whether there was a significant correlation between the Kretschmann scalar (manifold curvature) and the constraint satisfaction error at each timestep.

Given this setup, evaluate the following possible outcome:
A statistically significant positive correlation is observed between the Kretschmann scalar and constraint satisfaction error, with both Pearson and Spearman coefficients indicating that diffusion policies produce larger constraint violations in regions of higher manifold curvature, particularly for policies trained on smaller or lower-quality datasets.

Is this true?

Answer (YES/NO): NO